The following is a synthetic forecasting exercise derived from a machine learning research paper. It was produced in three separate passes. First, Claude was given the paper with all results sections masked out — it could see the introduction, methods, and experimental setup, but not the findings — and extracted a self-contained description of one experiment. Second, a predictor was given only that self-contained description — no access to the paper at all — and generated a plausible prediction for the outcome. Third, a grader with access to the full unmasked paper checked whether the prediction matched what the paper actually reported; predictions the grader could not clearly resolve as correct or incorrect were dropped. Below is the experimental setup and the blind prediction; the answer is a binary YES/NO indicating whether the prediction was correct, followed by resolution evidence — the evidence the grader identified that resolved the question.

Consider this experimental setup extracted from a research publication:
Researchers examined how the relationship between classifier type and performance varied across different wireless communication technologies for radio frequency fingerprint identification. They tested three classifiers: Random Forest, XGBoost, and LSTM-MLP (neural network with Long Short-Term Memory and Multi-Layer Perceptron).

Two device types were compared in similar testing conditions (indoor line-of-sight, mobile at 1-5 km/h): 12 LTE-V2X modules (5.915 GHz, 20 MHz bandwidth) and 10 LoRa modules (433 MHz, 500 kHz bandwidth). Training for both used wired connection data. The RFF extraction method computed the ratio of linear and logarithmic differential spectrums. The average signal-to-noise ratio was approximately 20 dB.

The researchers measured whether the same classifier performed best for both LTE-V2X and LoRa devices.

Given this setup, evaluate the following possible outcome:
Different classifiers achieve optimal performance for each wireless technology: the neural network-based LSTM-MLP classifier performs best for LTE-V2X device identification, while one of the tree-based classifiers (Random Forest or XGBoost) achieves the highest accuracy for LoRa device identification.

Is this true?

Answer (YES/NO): NO